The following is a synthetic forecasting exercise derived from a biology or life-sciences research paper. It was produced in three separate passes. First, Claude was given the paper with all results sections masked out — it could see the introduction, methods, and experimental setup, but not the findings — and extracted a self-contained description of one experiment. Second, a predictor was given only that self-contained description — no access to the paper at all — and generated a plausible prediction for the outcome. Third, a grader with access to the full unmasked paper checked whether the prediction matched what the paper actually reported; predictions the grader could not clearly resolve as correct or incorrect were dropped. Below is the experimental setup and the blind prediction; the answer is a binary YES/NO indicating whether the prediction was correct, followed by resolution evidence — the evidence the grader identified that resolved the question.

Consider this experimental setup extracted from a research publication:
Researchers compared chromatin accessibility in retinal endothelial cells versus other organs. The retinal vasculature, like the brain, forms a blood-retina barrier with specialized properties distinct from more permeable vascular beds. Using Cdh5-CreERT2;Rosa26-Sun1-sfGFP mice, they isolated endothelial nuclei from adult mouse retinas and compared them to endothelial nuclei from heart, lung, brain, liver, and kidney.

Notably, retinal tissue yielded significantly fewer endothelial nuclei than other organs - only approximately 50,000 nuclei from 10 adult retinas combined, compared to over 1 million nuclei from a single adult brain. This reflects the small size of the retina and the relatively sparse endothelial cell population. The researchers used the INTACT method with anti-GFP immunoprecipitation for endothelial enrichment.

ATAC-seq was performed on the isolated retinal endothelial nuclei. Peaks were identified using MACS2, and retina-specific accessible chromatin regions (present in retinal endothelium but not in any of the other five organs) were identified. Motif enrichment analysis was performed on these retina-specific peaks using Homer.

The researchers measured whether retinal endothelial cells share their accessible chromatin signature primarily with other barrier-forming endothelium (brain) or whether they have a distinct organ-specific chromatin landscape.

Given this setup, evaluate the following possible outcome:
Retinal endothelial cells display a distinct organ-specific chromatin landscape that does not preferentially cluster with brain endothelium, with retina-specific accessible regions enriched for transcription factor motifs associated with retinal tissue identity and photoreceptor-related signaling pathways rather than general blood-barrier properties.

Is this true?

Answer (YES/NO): NO